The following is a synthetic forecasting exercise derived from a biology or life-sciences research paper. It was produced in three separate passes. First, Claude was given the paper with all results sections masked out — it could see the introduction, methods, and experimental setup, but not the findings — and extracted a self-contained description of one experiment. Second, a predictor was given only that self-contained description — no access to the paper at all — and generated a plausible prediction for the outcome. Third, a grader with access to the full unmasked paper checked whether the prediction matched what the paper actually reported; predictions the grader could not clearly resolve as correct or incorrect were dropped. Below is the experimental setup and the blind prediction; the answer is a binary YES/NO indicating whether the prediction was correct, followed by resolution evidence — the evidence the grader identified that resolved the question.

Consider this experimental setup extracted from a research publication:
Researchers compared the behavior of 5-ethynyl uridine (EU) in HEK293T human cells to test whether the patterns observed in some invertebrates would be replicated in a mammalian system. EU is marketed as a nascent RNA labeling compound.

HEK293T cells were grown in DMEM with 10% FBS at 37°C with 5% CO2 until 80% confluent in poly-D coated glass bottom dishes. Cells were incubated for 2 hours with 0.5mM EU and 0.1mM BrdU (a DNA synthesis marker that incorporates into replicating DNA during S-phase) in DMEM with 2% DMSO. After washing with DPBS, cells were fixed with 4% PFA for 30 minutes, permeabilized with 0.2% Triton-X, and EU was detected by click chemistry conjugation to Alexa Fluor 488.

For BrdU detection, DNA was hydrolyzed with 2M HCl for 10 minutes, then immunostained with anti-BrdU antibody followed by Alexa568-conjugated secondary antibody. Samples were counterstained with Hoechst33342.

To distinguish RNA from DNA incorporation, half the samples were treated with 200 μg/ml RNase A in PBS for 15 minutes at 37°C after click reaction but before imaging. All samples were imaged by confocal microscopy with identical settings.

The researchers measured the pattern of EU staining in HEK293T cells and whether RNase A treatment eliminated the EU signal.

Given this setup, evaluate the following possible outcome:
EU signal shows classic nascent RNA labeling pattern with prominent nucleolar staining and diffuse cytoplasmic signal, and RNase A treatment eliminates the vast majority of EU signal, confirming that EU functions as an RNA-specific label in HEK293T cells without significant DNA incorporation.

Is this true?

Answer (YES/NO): YES